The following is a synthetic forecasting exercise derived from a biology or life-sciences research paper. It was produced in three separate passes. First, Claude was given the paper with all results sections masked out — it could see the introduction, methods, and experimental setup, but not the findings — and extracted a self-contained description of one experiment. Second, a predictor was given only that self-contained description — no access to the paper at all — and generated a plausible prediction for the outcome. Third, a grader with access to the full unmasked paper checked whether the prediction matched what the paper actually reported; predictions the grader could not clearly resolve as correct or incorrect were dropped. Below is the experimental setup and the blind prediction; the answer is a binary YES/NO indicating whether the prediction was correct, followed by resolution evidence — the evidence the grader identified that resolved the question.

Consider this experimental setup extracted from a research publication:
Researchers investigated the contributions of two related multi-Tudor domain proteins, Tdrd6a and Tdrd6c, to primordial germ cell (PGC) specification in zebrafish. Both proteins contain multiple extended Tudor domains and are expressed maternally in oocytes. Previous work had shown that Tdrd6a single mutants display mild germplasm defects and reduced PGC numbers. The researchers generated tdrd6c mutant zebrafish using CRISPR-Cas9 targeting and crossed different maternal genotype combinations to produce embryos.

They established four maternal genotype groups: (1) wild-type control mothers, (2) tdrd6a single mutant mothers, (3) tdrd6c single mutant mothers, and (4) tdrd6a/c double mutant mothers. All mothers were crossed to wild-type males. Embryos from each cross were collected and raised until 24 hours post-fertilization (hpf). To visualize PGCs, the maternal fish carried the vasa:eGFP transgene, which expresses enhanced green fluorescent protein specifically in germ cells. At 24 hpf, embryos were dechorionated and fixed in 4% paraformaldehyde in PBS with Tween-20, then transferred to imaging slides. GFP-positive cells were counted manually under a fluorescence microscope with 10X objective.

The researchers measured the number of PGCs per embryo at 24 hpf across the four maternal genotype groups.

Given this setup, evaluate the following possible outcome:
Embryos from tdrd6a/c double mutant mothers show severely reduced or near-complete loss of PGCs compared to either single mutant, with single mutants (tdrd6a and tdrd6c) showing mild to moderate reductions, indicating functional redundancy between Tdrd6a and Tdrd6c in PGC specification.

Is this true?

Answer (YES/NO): YES